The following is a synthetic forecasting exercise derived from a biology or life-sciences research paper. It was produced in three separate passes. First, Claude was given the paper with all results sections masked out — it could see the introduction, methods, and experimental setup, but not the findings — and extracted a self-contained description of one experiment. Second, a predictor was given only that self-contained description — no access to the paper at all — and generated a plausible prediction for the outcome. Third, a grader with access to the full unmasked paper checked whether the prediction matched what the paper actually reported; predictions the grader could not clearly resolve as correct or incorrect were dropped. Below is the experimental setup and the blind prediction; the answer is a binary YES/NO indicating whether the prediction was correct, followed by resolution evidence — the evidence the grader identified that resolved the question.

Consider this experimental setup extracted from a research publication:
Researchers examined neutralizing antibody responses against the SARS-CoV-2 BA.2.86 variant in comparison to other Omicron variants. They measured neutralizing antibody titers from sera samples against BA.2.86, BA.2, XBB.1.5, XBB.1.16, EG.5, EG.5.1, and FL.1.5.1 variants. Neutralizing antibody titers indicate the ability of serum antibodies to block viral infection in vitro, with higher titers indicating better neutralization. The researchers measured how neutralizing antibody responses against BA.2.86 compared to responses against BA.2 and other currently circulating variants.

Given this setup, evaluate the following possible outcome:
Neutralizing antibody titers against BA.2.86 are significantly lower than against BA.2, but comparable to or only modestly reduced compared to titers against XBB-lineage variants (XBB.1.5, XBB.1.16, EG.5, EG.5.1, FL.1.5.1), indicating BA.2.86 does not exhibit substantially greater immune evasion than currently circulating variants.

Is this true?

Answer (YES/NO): YES